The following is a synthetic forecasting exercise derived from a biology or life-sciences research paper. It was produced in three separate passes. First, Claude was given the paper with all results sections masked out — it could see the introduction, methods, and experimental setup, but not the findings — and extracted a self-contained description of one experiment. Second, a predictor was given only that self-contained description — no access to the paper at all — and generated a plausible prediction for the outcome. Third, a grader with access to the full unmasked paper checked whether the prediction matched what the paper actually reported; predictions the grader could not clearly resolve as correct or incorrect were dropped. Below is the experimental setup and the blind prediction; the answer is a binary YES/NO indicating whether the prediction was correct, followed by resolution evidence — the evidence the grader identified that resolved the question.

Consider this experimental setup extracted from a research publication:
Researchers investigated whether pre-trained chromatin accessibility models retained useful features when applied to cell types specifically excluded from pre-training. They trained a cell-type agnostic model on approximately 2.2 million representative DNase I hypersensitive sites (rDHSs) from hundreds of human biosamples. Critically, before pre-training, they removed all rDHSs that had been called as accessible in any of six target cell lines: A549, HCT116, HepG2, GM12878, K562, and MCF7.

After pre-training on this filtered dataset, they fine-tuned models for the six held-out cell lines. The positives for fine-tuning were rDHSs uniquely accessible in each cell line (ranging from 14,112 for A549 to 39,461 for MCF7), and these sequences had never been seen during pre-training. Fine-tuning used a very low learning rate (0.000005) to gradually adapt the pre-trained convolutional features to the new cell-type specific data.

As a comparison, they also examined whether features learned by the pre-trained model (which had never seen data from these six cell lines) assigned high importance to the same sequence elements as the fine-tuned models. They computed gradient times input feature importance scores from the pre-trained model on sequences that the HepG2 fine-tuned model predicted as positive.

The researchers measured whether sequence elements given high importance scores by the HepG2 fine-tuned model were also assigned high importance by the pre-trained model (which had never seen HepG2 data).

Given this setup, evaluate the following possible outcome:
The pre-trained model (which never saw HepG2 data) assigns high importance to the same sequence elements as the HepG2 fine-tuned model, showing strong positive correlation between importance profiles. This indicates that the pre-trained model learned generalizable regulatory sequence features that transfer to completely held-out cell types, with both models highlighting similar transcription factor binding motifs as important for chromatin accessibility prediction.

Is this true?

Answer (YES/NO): NO